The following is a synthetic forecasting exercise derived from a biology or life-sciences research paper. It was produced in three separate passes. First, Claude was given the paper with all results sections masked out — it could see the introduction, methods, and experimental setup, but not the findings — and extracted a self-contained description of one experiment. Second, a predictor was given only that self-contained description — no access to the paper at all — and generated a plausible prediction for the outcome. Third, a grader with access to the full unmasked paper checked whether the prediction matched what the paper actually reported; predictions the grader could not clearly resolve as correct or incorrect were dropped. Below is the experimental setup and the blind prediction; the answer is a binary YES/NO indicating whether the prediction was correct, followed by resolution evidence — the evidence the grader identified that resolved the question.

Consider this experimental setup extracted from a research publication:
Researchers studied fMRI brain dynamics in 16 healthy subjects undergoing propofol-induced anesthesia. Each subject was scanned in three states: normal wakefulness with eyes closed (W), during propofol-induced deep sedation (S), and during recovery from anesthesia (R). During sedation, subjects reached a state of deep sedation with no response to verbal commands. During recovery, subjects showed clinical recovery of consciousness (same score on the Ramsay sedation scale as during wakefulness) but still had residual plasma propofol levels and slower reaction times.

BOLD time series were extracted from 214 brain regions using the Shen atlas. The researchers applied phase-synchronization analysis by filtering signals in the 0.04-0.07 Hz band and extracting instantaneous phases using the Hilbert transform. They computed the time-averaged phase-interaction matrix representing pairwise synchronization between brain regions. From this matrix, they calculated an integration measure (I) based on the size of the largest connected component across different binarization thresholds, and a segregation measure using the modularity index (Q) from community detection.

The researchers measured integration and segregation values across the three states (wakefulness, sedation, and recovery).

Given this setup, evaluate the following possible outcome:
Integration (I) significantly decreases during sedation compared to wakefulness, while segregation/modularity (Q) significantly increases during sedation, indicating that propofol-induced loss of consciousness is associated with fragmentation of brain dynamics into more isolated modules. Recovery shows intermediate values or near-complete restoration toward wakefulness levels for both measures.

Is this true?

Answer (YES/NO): NO